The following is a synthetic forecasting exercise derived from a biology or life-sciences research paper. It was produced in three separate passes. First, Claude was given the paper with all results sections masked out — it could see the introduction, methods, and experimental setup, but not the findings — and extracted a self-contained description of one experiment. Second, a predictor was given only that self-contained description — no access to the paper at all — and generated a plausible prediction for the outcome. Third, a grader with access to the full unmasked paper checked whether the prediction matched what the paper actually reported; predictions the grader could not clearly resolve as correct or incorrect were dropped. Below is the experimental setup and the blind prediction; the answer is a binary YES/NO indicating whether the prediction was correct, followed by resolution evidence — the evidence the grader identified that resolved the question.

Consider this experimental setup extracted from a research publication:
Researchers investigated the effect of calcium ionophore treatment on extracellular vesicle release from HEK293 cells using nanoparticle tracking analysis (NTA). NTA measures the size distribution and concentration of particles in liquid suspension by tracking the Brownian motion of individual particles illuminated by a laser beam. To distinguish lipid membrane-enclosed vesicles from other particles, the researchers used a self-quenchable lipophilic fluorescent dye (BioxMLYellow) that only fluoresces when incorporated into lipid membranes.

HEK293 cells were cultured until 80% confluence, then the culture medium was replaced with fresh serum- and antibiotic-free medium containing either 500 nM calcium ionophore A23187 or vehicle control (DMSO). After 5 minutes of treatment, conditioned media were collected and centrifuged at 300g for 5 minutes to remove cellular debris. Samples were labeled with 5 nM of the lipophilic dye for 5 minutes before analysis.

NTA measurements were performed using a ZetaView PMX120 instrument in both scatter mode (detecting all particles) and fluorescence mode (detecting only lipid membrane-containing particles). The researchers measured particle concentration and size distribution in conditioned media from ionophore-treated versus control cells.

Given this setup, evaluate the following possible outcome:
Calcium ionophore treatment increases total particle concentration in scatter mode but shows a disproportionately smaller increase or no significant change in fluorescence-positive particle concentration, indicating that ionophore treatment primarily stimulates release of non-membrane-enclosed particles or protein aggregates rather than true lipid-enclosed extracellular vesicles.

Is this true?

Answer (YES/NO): YES